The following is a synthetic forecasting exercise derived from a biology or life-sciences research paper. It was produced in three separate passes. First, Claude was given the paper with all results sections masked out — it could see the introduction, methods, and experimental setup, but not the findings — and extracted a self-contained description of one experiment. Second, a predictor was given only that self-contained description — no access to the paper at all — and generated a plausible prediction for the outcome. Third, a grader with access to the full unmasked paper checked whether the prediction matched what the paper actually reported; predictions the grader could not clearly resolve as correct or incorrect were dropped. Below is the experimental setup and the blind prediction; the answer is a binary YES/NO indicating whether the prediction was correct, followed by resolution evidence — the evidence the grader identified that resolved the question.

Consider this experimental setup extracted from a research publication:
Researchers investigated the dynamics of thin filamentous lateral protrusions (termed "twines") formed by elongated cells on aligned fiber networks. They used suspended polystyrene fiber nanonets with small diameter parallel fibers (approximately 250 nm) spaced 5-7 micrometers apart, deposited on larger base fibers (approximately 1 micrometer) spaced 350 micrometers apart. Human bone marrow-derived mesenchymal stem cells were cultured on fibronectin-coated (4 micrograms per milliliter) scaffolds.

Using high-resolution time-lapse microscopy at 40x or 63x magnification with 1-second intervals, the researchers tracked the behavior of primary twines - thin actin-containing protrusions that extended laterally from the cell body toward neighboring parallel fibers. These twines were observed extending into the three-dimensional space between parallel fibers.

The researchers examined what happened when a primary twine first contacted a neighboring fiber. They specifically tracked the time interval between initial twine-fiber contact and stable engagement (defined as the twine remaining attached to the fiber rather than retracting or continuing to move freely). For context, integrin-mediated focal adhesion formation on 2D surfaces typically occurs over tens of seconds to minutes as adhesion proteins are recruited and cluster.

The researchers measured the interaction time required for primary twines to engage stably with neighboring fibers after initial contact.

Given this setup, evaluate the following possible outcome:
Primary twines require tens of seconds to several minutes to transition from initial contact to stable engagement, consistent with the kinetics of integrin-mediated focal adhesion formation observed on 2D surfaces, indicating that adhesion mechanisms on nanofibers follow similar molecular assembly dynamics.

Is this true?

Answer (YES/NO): NO